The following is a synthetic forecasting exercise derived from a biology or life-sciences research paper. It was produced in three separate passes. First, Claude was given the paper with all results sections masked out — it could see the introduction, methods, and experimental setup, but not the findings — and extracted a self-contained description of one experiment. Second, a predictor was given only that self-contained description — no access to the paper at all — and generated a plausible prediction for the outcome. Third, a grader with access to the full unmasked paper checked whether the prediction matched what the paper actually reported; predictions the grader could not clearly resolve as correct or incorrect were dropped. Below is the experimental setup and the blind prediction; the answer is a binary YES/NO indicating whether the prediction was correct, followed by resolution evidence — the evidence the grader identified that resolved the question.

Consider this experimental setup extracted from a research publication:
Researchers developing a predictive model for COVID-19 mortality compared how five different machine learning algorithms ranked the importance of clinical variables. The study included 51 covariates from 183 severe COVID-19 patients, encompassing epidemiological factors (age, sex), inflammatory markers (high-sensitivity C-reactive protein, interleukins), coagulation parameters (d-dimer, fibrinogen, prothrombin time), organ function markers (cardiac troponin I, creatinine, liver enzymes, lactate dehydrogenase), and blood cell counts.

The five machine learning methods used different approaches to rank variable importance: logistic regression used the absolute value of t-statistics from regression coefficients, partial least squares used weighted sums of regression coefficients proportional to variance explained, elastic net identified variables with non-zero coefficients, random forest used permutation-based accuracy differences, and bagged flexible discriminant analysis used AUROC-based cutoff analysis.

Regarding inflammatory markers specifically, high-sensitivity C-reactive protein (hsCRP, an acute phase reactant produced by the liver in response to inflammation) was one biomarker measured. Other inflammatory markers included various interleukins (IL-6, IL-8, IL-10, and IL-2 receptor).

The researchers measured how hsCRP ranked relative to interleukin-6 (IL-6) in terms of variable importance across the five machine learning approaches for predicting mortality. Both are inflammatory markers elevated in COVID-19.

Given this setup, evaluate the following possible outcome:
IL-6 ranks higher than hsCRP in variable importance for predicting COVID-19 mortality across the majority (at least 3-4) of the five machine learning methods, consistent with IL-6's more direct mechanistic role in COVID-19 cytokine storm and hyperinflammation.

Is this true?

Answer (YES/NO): NO